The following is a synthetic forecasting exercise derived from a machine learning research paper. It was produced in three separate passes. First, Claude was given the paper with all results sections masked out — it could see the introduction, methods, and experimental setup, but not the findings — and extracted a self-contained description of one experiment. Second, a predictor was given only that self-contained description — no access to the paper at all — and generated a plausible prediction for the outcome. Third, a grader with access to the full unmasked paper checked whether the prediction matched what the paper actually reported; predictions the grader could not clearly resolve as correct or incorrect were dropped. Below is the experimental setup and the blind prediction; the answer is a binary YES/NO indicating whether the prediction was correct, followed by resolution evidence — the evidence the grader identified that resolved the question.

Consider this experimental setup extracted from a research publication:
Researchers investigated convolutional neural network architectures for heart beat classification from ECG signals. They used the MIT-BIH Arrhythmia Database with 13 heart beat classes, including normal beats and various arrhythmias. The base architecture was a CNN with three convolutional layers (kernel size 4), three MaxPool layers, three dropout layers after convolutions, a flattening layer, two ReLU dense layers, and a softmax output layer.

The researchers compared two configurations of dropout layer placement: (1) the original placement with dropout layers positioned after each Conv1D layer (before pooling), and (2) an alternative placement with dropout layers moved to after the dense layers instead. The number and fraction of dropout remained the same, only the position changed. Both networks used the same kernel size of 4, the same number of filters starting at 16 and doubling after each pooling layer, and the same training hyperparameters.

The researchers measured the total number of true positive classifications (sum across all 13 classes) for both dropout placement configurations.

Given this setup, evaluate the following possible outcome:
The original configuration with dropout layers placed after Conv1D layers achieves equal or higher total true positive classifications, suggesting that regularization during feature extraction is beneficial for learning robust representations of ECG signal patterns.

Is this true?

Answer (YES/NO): YES